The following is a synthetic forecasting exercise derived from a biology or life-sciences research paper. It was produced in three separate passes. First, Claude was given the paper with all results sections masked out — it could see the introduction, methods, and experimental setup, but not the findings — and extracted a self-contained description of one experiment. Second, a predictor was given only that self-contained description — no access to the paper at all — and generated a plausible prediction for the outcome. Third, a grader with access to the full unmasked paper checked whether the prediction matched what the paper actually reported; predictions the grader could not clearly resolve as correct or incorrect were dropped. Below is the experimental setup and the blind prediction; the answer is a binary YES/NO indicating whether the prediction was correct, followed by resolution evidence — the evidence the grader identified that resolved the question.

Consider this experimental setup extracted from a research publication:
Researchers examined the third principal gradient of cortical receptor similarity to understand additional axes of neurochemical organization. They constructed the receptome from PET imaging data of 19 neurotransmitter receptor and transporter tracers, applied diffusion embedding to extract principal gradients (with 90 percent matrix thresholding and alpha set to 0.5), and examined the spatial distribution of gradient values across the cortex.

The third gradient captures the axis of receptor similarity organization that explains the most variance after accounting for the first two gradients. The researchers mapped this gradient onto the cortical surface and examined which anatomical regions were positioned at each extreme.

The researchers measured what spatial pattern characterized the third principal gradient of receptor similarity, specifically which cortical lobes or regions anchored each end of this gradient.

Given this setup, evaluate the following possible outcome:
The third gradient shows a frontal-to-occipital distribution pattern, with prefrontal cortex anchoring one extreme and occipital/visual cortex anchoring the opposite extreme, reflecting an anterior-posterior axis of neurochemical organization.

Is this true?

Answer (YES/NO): NO